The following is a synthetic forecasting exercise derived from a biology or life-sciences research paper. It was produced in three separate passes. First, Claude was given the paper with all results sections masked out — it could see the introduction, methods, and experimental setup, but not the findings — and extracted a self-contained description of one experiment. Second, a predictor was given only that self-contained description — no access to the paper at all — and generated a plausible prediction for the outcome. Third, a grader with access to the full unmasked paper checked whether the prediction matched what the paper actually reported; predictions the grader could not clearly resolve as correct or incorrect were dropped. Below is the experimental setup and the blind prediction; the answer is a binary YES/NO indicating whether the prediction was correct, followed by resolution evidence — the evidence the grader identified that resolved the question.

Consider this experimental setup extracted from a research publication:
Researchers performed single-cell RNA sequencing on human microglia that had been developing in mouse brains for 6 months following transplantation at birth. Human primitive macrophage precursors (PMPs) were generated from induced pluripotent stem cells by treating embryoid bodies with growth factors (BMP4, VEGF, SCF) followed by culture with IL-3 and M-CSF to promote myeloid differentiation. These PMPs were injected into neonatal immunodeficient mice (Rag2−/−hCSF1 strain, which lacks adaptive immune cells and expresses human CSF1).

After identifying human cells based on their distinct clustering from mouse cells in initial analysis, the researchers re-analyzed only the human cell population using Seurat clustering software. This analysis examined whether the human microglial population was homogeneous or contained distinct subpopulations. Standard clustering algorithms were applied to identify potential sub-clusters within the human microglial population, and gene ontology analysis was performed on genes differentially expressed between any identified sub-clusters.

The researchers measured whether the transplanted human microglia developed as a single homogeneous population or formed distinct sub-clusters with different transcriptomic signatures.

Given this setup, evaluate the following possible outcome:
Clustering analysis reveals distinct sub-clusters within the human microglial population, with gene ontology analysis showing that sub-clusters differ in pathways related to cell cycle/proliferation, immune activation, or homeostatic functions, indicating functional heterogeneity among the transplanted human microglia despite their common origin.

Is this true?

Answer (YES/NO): NO